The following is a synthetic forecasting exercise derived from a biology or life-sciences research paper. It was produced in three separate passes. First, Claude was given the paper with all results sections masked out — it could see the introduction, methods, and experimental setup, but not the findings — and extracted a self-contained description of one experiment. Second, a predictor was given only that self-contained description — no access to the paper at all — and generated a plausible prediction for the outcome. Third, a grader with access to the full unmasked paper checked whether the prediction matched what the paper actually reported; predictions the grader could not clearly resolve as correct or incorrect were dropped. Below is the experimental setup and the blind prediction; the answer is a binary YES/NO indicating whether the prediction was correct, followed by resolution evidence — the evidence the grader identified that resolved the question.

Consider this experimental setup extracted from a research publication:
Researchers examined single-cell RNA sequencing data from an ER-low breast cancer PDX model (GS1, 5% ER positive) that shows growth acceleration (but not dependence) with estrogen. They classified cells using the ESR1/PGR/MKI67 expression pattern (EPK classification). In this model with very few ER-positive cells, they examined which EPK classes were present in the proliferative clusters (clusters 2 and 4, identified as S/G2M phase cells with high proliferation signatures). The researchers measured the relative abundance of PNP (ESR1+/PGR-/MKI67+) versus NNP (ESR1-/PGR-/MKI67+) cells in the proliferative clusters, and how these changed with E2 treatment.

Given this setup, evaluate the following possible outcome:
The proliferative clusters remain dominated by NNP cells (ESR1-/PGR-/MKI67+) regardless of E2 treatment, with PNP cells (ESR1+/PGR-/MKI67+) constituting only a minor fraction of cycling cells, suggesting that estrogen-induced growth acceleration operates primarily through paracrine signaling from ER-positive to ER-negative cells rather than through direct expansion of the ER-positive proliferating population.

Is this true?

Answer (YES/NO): YES